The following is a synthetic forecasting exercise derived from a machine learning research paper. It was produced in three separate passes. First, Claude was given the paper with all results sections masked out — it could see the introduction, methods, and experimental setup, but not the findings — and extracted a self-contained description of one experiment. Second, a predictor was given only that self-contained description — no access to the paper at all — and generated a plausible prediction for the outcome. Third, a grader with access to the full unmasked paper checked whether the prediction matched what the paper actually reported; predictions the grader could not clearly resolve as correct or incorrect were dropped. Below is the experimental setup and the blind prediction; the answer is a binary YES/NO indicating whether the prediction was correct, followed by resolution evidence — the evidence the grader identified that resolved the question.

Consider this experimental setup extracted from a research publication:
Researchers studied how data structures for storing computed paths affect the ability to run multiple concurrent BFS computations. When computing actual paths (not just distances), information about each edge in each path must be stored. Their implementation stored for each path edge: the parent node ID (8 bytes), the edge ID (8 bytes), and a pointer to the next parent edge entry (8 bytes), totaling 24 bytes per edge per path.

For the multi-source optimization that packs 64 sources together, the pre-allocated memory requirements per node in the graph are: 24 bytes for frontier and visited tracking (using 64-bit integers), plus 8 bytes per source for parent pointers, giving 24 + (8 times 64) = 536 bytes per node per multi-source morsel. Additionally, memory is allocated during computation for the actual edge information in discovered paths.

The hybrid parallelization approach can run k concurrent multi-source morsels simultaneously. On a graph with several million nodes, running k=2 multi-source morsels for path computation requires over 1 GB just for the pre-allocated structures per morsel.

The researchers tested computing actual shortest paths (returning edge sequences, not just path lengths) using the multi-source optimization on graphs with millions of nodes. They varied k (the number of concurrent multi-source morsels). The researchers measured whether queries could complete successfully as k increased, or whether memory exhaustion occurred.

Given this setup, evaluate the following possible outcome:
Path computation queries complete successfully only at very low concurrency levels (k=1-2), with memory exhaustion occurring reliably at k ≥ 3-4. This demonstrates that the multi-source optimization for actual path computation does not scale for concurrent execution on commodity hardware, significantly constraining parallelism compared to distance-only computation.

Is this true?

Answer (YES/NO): NO